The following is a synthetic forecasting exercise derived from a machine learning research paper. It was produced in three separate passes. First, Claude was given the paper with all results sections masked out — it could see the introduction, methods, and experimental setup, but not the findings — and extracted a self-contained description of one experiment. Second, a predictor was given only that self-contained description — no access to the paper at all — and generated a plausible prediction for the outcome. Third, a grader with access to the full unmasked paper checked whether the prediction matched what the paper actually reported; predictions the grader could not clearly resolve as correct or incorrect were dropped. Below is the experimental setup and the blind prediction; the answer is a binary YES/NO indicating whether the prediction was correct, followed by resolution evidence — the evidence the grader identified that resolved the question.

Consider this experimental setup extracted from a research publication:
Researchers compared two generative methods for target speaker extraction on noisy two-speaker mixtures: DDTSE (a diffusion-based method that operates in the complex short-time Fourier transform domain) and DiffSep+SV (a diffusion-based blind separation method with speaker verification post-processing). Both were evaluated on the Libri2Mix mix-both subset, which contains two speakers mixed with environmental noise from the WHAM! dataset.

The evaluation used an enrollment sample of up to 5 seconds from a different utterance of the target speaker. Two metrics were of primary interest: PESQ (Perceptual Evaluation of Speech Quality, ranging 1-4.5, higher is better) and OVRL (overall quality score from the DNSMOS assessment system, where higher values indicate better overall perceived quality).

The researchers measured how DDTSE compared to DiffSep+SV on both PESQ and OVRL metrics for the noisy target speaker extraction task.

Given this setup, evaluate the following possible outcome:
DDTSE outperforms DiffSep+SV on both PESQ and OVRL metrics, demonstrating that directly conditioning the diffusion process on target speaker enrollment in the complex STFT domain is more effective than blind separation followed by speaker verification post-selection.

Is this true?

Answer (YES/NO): YES